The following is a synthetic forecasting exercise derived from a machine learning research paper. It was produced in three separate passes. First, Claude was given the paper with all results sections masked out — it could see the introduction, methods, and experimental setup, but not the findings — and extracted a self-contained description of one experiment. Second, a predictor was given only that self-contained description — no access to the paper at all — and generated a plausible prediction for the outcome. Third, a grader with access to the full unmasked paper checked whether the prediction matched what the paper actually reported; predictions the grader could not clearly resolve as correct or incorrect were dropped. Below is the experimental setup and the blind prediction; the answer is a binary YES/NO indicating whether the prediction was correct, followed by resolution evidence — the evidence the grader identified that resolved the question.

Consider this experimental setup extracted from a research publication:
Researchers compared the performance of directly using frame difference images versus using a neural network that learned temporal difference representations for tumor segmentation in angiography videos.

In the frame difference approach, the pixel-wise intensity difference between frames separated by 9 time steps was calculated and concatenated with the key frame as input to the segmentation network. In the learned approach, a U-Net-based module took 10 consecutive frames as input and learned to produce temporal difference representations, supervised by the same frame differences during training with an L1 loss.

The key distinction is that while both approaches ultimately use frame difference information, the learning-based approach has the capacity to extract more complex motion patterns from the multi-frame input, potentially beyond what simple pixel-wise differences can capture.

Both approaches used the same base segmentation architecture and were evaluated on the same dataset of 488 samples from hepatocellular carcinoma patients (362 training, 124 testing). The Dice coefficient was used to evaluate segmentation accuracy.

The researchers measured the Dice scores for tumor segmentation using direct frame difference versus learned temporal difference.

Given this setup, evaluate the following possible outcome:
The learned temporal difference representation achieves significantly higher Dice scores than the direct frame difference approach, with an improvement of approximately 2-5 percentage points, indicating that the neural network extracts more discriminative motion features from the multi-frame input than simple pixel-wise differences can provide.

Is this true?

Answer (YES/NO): NO